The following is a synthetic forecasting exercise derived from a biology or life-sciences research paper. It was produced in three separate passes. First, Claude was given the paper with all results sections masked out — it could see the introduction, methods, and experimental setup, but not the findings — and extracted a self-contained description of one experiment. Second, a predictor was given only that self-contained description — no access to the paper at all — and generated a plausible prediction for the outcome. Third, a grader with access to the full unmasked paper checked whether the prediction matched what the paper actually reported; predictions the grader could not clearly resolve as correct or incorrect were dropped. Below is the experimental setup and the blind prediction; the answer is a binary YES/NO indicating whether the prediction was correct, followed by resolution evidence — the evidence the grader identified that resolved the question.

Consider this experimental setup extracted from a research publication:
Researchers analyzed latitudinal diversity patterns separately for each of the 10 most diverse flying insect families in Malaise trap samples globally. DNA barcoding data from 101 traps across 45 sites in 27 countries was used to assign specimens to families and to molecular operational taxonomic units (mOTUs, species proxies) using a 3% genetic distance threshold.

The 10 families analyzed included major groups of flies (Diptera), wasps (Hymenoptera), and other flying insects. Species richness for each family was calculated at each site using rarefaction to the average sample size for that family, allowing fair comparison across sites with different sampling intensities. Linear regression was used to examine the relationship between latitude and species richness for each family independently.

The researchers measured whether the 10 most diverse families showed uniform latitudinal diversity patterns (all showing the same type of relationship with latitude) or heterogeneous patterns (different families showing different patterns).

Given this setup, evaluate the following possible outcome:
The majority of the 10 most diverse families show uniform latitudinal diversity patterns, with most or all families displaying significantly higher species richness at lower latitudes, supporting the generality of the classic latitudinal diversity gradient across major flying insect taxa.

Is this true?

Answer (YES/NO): NO